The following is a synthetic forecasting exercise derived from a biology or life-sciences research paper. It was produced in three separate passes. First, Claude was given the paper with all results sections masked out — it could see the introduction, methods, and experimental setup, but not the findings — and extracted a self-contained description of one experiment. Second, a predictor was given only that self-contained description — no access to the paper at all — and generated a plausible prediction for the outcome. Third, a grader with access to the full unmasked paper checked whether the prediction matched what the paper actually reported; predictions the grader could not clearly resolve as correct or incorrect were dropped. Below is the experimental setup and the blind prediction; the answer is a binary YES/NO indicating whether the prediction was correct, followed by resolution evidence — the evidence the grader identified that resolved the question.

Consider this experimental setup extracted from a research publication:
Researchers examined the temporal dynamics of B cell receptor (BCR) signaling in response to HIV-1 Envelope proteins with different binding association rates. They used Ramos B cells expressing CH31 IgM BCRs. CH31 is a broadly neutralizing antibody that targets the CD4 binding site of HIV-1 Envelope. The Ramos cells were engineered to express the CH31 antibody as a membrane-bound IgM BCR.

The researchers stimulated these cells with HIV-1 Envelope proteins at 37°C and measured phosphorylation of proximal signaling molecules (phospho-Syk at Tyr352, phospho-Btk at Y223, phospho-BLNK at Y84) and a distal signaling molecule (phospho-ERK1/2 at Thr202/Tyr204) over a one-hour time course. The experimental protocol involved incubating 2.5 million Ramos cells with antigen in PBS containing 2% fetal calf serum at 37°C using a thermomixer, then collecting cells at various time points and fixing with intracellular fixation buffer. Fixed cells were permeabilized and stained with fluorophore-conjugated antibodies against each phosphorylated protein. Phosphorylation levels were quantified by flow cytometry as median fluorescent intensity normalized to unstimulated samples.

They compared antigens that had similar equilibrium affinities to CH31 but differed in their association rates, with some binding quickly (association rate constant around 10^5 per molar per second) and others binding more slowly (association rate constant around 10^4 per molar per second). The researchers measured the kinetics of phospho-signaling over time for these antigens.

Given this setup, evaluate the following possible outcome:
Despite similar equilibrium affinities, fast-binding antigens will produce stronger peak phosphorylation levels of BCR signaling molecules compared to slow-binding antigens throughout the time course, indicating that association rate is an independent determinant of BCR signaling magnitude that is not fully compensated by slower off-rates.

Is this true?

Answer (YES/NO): YES